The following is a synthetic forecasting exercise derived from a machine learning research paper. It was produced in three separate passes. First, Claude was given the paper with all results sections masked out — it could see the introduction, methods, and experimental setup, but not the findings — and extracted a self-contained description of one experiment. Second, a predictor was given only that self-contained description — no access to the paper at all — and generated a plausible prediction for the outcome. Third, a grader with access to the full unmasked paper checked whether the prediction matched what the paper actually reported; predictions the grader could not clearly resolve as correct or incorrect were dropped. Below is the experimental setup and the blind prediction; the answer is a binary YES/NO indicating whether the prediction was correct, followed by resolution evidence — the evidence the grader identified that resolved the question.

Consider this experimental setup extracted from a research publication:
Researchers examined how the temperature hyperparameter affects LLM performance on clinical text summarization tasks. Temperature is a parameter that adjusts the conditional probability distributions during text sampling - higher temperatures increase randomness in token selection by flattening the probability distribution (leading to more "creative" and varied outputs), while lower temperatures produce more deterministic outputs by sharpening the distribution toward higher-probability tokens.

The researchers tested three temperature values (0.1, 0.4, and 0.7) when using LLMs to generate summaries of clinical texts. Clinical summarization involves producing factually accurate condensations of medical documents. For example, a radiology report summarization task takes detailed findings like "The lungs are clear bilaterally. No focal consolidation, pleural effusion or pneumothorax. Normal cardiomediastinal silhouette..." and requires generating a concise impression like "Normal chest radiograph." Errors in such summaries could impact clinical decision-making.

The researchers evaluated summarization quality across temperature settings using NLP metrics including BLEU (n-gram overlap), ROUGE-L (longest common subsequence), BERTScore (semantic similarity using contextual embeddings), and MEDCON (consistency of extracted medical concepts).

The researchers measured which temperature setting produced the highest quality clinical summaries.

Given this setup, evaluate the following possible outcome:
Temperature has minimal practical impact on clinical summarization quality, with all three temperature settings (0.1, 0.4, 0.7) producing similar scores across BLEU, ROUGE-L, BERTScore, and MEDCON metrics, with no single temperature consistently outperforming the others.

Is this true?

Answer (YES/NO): NO